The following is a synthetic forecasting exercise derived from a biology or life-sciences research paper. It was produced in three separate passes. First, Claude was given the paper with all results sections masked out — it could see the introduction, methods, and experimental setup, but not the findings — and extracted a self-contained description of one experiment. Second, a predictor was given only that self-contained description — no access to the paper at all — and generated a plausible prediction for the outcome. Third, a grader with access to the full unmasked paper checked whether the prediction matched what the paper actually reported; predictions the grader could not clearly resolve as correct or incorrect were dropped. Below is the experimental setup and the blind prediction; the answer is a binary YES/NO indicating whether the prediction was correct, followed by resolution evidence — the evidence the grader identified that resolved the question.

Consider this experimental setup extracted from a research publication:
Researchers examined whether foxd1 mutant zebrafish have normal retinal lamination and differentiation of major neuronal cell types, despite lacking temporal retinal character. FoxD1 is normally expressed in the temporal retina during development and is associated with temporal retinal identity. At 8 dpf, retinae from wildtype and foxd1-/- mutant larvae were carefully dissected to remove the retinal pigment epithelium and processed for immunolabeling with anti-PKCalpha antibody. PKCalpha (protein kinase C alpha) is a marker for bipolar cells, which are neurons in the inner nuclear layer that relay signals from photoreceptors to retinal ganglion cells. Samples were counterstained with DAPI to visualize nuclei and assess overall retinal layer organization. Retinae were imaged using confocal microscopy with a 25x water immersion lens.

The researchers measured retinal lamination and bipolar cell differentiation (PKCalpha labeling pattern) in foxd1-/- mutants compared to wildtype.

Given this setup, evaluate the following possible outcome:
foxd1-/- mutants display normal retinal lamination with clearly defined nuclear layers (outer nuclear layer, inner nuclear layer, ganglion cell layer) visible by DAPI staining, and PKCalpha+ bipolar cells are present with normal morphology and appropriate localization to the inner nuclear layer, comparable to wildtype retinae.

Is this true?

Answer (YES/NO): YES